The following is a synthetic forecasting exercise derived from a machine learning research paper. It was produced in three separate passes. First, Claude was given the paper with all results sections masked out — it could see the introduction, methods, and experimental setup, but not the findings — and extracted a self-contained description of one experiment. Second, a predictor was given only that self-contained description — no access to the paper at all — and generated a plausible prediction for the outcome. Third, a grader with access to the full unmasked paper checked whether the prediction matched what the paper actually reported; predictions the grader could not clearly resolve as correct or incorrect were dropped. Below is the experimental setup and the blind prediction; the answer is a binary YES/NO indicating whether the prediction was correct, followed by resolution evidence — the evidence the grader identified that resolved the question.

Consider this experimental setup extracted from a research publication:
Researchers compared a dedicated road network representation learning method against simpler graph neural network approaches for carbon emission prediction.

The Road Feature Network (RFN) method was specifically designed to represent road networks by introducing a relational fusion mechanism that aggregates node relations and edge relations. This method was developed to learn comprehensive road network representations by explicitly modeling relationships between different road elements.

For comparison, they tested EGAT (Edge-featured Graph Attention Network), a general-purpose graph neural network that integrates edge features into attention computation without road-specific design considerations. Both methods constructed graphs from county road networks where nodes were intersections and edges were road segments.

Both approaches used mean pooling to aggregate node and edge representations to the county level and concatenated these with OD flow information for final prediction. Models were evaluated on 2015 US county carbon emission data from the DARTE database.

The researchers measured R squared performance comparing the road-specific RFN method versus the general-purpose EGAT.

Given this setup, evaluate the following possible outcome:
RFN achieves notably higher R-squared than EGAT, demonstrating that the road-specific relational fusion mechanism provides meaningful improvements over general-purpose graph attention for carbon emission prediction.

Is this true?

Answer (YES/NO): NO